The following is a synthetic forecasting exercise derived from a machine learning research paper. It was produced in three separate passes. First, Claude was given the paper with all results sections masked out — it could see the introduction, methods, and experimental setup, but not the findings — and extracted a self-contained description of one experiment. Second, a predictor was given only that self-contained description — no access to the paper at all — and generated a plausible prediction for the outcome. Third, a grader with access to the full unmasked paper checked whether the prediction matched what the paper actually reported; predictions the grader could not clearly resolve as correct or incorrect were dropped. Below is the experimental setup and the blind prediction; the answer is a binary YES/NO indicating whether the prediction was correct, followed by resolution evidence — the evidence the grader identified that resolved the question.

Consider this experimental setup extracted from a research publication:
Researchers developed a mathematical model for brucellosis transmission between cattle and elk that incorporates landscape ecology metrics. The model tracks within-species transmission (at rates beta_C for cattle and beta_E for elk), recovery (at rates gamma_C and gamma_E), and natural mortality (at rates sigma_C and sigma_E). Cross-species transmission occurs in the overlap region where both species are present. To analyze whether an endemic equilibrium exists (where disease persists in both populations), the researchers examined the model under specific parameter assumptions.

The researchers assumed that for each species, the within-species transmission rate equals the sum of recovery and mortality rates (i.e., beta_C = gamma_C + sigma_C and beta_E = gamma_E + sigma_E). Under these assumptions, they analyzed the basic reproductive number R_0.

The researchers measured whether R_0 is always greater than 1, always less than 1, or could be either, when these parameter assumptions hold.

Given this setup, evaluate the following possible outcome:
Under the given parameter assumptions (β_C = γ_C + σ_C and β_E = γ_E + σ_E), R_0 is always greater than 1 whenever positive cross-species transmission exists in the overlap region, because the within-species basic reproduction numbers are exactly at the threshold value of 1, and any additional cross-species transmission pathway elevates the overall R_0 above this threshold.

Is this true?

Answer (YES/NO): YES